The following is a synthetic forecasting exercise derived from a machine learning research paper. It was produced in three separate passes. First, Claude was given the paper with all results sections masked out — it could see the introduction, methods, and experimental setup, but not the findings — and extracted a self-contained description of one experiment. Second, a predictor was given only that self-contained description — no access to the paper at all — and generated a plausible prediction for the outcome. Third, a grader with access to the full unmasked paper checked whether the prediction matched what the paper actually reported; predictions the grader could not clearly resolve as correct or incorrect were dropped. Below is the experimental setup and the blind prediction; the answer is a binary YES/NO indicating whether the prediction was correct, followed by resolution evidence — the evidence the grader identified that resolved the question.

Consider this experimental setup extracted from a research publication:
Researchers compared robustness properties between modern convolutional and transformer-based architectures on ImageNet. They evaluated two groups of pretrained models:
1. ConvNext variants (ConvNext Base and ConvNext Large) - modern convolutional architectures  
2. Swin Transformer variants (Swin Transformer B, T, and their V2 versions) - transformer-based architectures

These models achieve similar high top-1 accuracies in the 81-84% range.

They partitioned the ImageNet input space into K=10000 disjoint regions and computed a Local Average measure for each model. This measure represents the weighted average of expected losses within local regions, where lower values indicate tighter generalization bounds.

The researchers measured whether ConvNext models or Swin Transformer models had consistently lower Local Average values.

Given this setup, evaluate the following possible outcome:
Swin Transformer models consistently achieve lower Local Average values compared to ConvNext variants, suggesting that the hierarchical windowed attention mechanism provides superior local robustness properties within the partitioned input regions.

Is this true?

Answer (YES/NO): NO